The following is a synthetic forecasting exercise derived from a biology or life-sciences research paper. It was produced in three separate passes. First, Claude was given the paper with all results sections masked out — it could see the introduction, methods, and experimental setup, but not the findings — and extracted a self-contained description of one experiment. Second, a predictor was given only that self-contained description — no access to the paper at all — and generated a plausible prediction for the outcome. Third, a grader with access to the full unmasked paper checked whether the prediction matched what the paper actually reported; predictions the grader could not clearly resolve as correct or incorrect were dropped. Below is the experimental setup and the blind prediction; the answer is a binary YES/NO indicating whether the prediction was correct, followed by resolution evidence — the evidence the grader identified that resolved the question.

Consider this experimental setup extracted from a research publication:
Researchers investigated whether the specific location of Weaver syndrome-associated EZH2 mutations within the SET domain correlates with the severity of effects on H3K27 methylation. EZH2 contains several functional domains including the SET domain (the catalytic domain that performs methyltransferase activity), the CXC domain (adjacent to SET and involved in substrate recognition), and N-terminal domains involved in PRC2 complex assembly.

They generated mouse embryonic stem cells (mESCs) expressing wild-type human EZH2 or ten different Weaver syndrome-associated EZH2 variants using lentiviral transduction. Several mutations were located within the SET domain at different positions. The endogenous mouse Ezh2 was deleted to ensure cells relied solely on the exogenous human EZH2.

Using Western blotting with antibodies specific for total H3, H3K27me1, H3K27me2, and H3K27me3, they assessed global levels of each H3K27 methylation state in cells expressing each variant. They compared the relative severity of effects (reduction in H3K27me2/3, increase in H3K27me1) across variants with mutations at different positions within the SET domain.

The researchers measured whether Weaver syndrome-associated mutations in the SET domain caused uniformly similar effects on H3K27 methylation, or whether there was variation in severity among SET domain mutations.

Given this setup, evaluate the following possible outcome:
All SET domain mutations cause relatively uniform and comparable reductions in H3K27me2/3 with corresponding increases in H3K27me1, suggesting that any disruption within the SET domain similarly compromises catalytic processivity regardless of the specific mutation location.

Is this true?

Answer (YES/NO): NO